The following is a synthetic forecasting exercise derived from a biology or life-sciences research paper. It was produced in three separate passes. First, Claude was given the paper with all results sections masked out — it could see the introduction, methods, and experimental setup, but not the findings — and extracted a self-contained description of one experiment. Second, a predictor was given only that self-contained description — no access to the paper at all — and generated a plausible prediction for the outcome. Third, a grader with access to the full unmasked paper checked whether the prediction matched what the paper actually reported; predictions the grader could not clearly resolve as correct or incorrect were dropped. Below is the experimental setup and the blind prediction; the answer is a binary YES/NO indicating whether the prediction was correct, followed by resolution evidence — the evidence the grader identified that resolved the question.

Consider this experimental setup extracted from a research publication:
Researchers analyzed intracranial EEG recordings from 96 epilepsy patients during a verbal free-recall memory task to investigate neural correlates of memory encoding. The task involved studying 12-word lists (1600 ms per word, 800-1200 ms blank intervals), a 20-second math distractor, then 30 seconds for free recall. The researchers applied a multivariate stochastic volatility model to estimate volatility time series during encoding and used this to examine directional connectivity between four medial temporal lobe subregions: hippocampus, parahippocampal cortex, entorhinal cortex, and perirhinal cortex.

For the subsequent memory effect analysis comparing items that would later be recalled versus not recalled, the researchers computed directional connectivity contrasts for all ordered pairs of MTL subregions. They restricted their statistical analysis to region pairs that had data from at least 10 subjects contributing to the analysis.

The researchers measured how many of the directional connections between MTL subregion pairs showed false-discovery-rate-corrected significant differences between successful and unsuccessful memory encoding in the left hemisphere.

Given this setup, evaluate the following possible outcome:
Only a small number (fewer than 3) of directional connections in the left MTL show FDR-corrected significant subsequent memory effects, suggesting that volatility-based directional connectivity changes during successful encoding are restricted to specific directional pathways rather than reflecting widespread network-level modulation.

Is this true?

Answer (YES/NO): YES